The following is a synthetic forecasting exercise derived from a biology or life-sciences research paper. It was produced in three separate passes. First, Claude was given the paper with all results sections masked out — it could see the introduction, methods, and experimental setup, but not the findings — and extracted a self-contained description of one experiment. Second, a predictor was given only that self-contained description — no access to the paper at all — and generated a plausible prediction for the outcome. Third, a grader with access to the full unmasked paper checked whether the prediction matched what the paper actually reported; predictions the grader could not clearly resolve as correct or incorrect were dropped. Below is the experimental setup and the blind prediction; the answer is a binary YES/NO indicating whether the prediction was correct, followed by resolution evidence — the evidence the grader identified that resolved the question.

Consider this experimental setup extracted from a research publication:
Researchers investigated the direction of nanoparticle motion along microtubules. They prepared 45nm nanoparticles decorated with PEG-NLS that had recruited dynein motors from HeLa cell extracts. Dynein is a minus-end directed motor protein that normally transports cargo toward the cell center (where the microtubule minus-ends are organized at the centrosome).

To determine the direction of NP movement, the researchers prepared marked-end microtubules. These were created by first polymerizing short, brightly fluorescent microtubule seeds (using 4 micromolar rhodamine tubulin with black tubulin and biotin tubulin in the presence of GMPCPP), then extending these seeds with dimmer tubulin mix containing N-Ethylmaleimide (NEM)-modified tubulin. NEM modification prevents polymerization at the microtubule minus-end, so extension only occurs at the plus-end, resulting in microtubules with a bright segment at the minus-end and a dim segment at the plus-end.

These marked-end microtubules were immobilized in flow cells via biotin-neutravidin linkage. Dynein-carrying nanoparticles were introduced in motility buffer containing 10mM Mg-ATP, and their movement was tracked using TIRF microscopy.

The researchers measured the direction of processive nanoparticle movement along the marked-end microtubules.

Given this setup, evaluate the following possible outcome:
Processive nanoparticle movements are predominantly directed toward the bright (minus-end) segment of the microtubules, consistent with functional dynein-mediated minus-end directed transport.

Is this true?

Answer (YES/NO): YES